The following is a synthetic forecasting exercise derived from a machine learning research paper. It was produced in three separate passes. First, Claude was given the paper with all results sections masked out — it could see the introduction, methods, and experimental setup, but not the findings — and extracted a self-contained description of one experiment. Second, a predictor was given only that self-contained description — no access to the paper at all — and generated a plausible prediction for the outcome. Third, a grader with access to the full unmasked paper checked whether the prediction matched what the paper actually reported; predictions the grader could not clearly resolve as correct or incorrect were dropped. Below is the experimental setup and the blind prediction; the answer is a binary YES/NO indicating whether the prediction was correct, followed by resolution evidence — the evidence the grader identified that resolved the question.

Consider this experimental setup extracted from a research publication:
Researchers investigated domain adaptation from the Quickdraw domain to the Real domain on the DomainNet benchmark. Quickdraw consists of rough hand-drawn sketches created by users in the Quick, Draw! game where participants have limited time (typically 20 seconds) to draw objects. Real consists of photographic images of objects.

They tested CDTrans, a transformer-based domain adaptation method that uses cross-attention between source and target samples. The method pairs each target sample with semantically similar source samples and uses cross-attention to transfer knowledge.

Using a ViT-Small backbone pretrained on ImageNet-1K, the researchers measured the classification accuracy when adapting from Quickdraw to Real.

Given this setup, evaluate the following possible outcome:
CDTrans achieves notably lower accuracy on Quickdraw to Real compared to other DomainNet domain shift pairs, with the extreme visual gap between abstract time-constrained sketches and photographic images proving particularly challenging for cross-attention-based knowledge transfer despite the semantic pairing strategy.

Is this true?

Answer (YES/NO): YES